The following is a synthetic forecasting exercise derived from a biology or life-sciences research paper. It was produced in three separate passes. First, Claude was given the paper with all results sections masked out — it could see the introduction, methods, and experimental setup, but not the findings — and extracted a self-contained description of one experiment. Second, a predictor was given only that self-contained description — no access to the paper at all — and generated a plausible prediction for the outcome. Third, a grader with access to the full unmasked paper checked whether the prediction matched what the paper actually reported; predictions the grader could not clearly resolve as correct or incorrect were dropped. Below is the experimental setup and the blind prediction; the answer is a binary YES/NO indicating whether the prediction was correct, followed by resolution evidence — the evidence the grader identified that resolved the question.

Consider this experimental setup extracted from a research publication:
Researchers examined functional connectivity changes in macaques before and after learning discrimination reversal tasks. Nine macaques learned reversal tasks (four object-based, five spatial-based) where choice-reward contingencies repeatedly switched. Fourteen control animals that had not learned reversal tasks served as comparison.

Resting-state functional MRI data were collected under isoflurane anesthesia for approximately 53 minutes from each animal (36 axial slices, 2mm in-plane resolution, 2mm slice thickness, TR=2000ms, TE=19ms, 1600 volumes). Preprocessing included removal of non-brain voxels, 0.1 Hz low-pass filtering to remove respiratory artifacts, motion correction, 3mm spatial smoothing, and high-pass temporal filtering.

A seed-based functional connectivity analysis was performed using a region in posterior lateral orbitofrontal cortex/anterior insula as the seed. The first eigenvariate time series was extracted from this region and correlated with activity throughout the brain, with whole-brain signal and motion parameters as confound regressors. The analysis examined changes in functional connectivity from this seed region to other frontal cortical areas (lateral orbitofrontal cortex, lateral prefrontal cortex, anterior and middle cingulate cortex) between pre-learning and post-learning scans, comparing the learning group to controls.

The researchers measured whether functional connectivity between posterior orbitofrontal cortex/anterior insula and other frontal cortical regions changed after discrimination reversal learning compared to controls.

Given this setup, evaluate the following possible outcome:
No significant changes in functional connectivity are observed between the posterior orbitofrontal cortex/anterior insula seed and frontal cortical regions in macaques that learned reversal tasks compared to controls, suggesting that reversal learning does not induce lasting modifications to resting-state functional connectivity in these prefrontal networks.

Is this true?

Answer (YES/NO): NO